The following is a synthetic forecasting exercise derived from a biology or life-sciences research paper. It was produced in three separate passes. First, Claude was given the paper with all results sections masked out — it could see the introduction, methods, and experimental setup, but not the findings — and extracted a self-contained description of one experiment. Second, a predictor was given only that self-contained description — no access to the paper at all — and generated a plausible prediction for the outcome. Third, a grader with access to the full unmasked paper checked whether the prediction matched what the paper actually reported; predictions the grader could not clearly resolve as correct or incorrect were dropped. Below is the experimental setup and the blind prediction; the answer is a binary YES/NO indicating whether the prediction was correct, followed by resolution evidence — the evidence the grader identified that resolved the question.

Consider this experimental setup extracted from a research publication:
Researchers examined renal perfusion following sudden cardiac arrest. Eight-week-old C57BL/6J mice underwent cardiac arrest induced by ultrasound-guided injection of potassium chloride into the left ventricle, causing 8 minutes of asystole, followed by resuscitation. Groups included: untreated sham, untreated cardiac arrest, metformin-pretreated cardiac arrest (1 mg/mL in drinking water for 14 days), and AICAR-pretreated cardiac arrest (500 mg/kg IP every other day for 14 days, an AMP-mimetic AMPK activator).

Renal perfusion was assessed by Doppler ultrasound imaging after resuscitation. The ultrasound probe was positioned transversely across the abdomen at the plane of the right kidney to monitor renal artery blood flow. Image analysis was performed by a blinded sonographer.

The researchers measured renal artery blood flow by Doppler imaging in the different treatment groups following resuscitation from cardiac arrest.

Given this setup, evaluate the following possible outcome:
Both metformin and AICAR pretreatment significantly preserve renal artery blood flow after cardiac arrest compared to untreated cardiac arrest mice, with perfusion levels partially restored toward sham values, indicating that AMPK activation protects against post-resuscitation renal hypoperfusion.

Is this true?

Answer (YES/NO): NO